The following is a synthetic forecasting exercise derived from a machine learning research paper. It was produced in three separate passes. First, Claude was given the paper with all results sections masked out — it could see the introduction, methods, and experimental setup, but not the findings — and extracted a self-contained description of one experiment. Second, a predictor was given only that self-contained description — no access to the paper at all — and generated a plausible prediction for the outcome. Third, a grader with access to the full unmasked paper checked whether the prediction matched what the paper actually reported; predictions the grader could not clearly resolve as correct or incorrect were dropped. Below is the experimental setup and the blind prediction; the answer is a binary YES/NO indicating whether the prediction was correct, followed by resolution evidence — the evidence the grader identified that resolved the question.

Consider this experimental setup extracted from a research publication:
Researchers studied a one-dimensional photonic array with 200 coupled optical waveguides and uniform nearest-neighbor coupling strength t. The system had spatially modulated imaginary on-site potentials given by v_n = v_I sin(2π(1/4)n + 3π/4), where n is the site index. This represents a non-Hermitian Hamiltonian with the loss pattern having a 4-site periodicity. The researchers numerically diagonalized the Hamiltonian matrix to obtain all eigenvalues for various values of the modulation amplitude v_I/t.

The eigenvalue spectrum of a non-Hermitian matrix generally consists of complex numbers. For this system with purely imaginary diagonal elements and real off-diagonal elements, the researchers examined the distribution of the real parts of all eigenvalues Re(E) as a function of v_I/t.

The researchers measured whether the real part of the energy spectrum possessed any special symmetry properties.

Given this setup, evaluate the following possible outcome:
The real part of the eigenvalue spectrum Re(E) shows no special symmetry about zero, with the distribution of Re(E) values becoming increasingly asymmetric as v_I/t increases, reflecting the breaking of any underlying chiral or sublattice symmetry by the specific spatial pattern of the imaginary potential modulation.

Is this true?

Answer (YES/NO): NO